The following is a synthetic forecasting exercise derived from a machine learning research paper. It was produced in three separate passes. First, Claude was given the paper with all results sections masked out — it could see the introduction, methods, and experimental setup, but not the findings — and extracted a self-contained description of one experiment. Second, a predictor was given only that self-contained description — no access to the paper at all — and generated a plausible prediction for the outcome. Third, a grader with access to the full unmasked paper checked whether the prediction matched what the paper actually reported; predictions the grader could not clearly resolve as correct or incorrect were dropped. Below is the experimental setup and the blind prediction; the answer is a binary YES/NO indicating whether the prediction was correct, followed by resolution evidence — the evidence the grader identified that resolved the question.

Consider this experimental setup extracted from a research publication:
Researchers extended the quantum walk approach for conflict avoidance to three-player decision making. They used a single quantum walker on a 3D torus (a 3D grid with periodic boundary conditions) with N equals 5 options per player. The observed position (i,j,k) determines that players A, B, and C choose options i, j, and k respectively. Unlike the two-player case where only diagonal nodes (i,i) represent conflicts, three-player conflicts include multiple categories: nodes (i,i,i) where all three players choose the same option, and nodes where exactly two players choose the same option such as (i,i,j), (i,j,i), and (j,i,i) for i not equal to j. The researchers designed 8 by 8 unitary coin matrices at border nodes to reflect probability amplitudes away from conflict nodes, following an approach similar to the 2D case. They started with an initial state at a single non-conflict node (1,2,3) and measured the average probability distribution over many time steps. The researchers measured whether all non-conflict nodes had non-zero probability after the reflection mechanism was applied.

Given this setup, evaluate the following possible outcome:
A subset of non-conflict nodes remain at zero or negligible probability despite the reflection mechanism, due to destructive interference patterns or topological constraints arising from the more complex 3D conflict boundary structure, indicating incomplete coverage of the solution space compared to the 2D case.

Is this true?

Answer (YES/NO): YES